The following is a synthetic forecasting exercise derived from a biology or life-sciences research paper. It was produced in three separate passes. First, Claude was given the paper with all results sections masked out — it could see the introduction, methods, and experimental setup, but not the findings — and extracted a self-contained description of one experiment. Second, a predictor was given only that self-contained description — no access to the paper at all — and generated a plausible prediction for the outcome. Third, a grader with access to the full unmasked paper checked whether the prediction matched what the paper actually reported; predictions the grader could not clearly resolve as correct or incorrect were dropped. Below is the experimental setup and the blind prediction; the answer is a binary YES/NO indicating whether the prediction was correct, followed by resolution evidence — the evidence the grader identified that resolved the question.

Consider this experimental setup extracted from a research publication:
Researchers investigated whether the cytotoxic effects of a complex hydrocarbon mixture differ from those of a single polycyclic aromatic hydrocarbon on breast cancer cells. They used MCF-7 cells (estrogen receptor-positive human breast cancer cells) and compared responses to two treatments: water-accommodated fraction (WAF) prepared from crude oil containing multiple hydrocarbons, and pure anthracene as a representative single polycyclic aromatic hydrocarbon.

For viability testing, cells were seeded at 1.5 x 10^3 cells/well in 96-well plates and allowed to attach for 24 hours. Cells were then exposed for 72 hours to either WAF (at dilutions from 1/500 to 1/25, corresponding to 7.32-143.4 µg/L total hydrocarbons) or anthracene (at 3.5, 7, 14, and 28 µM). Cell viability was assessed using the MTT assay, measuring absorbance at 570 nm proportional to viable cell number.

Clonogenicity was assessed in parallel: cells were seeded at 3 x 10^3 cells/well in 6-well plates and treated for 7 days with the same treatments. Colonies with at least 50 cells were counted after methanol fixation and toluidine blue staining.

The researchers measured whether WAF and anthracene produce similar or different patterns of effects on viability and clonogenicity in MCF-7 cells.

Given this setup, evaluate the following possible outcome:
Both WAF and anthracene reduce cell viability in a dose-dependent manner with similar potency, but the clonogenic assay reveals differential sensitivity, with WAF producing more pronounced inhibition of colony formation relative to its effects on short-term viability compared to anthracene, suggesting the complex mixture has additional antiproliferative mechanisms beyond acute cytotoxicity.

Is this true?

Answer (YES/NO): NO